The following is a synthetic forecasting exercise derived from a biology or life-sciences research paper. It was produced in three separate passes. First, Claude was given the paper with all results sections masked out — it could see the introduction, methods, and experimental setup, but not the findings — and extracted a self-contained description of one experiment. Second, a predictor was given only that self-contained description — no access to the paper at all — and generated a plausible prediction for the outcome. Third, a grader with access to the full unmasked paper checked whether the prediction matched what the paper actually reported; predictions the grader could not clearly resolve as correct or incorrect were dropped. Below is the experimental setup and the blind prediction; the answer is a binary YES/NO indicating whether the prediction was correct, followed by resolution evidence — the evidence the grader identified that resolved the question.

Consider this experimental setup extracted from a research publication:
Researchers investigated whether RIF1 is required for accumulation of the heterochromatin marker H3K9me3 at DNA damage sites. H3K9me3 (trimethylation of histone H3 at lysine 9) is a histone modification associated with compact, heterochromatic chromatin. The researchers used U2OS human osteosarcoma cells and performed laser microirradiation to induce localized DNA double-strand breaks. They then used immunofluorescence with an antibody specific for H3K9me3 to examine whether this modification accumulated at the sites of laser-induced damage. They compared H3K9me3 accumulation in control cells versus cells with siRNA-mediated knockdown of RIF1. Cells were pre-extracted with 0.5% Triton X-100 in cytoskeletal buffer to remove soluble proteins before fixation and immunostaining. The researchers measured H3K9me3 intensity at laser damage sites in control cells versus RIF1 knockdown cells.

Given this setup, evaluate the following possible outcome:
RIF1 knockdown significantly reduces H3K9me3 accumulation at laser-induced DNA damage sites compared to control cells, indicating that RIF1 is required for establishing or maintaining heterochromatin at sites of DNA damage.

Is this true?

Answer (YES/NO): YES